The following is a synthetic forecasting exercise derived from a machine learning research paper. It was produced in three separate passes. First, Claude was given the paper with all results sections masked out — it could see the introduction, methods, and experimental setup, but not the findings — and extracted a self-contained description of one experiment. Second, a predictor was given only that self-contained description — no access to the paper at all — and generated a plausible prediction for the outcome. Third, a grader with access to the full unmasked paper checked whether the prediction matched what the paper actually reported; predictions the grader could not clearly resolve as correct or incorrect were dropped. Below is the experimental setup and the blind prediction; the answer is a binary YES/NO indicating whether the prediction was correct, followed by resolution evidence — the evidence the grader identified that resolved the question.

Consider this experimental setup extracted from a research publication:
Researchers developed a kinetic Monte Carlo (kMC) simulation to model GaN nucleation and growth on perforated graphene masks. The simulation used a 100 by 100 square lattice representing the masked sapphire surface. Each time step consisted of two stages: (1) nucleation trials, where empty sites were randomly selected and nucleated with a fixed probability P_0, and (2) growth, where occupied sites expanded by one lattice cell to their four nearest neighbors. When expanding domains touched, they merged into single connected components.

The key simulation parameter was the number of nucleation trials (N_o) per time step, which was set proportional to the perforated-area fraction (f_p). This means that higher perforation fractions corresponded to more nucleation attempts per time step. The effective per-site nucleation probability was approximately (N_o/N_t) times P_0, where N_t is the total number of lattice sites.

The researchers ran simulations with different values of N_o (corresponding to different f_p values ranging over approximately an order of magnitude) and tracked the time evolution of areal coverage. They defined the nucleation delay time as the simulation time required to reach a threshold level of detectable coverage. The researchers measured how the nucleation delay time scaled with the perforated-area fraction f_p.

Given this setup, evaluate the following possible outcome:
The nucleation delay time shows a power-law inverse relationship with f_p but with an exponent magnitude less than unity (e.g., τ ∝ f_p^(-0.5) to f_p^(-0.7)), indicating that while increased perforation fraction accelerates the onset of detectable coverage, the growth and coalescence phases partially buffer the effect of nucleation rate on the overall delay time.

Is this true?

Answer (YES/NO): NO